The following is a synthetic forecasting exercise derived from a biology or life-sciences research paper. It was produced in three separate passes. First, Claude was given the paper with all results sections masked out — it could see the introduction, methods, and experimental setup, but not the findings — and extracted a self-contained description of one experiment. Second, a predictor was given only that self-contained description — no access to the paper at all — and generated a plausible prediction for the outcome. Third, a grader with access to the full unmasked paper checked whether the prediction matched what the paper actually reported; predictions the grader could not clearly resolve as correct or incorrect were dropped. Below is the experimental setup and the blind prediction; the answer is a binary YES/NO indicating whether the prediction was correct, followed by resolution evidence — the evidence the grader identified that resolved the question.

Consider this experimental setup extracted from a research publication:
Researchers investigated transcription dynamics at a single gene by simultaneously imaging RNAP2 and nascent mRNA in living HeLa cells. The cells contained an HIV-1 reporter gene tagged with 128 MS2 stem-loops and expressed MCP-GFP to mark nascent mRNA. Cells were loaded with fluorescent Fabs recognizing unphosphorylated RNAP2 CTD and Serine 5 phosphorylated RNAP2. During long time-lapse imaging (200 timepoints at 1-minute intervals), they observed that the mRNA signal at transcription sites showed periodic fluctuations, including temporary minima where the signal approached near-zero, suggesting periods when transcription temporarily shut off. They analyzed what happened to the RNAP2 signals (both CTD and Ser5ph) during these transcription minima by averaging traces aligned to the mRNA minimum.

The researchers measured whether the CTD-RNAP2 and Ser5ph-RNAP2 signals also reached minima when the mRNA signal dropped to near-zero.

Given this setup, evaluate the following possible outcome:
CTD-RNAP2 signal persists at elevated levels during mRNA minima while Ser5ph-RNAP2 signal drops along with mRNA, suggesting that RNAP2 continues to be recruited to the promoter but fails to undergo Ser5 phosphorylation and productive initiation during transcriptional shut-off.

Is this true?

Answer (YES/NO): NO